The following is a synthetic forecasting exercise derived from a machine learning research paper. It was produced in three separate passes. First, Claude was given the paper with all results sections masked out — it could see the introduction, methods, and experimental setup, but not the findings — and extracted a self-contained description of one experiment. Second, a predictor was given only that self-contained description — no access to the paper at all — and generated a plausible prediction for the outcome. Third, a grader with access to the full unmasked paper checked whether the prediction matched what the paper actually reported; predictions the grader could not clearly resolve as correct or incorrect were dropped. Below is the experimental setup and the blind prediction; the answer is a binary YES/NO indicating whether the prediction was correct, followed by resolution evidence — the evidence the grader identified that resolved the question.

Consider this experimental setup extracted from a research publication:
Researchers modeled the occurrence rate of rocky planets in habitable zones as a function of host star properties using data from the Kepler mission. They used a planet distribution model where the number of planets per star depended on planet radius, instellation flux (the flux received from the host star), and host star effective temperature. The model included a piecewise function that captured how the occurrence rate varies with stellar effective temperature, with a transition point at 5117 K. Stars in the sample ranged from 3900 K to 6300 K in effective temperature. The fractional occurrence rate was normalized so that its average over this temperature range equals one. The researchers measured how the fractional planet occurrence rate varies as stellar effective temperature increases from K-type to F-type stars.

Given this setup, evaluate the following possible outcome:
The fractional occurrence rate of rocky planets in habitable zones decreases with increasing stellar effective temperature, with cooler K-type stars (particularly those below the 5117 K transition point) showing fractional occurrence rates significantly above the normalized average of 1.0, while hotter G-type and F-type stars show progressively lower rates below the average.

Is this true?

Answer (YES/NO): NO